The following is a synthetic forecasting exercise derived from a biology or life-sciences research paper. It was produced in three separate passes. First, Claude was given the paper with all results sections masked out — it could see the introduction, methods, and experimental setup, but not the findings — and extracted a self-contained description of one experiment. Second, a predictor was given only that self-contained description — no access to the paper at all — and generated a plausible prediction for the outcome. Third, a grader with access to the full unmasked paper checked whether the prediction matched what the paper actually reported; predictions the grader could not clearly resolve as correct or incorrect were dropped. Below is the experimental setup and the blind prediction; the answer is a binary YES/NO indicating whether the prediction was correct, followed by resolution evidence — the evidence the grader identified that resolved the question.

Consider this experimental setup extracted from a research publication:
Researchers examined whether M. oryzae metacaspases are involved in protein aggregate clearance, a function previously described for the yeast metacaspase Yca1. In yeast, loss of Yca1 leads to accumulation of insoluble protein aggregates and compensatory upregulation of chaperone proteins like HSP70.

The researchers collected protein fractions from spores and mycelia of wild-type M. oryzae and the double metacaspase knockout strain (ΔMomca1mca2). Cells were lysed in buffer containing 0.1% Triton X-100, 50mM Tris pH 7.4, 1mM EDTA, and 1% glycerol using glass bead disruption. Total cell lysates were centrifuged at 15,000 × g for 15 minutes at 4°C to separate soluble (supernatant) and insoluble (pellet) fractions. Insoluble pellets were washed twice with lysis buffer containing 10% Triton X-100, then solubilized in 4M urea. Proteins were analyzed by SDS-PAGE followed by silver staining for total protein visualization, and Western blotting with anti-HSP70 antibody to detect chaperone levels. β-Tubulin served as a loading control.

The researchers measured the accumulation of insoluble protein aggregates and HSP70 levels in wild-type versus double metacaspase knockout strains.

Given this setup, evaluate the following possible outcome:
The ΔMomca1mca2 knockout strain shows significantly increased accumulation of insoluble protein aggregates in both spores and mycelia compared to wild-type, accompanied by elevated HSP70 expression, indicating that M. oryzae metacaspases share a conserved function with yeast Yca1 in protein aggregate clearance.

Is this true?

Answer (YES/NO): YES